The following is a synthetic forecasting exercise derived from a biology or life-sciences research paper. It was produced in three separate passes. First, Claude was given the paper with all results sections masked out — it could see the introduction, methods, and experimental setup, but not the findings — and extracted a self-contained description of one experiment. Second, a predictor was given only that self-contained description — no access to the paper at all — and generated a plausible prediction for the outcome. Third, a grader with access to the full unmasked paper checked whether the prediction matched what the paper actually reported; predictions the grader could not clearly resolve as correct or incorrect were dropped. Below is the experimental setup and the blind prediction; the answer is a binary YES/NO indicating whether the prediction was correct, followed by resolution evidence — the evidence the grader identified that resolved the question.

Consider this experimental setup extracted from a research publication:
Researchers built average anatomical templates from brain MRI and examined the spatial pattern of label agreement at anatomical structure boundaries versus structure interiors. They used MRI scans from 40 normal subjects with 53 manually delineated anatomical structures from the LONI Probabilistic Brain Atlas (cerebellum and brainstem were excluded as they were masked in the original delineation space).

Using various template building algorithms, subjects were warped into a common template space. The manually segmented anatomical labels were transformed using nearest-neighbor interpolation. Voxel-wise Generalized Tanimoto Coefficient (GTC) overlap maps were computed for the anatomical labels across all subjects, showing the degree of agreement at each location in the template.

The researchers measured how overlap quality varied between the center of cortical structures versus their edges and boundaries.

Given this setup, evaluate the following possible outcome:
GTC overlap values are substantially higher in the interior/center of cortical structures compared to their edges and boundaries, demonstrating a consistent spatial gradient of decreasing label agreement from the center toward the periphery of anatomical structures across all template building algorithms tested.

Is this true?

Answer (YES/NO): YES